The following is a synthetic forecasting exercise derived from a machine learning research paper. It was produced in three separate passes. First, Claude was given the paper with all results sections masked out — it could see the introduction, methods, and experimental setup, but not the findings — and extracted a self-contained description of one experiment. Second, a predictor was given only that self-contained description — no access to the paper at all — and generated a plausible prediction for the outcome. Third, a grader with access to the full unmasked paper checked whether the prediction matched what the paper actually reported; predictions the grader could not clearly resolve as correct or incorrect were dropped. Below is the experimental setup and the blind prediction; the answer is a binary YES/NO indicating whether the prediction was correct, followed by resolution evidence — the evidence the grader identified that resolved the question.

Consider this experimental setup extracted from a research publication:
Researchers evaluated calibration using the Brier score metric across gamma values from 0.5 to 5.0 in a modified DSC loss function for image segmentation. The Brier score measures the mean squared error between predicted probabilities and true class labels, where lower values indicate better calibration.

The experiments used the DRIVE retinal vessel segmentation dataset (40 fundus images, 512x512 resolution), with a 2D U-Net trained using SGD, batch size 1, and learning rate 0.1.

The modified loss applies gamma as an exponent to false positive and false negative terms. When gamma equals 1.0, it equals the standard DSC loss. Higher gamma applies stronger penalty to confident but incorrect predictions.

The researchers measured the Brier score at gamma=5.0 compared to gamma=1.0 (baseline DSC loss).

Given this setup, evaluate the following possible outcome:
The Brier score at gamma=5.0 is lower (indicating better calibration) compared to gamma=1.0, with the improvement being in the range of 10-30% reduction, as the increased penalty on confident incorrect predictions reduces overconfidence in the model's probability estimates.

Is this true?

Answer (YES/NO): NO